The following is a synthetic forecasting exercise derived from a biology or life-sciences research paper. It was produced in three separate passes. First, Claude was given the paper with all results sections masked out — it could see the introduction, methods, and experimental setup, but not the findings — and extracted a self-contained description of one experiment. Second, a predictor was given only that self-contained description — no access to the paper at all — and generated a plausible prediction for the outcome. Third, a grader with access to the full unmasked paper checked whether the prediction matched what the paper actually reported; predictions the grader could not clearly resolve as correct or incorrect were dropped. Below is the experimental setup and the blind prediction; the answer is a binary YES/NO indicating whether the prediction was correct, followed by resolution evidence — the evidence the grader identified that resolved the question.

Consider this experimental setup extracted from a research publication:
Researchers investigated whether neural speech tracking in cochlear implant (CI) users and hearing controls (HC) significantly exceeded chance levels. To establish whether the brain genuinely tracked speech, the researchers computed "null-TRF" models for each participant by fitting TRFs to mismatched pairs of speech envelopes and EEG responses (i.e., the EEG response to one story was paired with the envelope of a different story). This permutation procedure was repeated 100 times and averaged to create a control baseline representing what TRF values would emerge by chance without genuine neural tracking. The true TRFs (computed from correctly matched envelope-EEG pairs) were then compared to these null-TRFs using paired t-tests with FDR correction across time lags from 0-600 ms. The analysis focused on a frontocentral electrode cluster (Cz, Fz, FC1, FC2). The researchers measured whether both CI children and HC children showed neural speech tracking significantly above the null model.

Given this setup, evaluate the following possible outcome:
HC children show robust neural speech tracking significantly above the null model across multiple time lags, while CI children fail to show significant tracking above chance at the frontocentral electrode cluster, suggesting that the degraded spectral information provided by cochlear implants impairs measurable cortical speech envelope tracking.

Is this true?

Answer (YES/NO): NO